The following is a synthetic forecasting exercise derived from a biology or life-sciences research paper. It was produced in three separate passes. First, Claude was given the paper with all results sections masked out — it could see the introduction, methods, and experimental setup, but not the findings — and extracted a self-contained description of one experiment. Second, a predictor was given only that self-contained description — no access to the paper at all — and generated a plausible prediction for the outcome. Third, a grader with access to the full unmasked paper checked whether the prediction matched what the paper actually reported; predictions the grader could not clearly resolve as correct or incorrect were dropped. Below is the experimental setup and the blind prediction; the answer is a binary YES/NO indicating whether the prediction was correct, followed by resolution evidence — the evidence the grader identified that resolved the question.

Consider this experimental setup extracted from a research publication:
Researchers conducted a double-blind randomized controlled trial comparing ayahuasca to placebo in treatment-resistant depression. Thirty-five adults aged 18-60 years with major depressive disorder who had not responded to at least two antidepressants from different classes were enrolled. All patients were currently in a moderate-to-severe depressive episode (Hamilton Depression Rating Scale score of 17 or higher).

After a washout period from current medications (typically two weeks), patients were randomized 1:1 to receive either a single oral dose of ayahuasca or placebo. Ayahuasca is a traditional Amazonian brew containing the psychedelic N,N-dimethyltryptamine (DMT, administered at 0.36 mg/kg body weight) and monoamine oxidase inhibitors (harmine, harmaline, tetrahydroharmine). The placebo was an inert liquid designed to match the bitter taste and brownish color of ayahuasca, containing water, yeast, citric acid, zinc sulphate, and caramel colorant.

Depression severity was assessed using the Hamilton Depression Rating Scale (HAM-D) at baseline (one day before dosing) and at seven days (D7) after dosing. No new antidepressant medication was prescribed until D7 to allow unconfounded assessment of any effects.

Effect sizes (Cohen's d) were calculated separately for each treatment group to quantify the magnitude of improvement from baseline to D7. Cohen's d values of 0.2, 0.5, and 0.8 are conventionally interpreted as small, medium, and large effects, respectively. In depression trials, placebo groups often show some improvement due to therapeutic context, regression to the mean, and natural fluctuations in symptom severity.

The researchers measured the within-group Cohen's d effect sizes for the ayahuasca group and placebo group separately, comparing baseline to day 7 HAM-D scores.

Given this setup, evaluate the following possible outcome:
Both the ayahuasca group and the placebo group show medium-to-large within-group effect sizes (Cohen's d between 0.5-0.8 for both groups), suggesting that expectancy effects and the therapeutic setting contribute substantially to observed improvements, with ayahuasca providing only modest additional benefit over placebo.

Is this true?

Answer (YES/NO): NO